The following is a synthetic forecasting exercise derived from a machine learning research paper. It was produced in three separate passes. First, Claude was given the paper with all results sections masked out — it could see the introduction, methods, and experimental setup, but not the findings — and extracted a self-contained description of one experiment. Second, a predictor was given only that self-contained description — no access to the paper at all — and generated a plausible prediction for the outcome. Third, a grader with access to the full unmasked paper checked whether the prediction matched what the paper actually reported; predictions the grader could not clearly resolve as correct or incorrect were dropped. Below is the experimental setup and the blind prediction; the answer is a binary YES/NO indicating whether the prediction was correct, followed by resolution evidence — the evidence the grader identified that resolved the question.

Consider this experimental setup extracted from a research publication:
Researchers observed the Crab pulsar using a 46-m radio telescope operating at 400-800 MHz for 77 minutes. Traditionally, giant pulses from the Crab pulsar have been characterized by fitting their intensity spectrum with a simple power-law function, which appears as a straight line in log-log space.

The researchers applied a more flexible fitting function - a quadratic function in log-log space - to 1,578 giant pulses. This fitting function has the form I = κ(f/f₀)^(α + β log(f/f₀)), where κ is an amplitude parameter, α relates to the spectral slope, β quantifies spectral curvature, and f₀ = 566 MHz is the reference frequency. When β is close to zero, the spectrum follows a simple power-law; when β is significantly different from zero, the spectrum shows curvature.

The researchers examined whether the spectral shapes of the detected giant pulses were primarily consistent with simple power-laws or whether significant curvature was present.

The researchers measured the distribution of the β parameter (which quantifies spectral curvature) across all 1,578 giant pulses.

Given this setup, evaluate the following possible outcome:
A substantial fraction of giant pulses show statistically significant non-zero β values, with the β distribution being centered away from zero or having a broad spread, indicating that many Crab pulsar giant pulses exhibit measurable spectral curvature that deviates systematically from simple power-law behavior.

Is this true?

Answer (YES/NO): NO